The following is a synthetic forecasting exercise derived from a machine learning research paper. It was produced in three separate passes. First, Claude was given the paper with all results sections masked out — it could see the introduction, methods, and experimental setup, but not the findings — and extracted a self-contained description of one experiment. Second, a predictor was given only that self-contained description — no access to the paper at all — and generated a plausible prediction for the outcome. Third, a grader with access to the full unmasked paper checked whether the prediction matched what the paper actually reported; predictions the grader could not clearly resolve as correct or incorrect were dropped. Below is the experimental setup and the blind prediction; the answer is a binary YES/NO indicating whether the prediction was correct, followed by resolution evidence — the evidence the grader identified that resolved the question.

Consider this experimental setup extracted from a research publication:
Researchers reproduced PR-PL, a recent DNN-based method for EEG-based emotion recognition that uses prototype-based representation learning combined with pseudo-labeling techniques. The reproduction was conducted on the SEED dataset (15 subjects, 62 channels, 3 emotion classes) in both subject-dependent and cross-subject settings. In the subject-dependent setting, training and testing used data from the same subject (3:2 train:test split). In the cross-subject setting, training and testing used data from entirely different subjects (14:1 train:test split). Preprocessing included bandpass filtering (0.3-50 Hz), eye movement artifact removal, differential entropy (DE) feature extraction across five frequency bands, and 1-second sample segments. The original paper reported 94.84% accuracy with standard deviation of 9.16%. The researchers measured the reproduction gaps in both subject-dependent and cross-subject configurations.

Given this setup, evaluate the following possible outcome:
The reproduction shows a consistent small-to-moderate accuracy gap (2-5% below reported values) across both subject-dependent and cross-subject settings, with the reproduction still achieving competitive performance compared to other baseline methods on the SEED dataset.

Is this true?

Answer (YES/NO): NO